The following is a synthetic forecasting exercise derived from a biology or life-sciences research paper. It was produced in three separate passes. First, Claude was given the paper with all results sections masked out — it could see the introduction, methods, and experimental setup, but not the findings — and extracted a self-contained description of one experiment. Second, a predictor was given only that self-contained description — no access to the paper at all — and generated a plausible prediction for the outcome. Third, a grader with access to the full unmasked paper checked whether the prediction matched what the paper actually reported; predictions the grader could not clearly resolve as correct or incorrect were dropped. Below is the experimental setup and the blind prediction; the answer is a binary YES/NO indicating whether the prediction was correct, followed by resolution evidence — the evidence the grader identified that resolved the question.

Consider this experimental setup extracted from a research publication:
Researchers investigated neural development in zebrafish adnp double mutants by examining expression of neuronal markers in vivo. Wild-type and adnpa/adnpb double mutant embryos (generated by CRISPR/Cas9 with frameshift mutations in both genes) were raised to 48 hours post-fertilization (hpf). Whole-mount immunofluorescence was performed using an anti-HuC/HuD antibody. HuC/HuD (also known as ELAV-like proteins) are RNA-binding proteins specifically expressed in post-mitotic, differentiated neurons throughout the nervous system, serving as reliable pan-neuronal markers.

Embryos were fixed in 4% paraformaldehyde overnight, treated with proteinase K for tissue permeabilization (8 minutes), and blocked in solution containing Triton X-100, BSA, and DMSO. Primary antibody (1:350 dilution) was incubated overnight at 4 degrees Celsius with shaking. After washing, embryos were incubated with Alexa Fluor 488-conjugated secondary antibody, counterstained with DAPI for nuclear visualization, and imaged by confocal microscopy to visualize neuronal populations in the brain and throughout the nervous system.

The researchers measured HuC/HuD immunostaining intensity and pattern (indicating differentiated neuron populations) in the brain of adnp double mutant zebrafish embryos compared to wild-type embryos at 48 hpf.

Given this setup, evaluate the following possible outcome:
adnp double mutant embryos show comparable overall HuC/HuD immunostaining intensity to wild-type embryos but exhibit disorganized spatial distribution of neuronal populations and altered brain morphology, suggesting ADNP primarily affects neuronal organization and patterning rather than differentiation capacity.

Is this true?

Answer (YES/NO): NO